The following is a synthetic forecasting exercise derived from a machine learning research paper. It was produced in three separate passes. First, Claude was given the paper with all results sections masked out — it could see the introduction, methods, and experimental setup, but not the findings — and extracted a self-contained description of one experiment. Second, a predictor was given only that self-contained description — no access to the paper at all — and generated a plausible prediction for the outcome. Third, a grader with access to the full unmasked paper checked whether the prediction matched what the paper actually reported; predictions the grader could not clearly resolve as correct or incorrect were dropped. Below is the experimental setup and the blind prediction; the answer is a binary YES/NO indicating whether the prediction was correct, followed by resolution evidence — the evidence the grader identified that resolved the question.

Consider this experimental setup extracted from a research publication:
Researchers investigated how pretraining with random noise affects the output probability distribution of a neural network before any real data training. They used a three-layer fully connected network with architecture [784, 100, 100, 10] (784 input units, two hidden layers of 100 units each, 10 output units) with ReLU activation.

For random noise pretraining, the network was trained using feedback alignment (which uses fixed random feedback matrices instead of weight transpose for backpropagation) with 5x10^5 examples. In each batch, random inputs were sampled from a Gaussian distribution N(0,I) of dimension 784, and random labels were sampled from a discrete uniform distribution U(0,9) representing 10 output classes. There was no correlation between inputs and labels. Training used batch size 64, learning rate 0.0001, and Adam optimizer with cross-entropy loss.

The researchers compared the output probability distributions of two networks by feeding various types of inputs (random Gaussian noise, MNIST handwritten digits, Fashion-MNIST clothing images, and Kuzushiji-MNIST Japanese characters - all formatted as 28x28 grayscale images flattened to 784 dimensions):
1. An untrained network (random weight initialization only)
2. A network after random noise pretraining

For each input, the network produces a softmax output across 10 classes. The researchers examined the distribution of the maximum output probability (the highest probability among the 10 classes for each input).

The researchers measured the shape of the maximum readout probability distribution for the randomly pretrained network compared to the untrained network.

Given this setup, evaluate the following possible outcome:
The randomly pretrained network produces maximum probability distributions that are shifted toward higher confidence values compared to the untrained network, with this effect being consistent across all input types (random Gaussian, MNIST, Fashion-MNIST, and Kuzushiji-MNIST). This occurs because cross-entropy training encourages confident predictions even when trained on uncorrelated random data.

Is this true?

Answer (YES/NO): NO